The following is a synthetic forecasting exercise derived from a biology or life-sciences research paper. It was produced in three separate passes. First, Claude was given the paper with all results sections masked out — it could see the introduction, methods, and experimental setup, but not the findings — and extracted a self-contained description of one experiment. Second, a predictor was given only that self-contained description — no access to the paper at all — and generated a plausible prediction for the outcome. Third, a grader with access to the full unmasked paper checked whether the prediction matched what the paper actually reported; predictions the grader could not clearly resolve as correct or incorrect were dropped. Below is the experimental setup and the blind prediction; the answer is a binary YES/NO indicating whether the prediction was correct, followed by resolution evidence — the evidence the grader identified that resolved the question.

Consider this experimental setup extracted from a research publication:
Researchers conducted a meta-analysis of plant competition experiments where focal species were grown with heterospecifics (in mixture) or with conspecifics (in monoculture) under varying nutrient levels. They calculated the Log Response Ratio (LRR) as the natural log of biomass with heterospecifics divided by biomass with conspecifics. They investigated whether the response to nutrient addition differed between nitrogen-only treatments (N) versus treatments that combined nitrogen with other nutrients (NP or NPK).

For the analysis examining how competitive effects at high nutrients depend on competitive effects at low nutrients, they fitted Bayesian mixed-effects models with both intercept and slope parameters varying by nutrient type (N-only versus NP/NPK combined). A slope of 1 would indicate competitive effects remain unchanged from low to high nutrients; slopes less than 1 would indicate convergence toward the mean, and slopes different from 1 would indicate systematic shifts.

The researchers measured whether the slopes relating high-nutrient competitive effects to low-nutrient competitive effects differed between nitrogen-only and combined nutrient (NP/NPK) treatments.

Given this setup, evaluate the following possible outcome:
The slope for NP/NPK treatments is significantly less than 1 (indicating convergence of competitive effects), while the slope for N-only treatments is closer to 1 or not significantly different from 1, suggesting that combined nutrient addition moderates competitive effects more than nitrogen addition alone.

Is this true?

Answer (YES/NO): NO